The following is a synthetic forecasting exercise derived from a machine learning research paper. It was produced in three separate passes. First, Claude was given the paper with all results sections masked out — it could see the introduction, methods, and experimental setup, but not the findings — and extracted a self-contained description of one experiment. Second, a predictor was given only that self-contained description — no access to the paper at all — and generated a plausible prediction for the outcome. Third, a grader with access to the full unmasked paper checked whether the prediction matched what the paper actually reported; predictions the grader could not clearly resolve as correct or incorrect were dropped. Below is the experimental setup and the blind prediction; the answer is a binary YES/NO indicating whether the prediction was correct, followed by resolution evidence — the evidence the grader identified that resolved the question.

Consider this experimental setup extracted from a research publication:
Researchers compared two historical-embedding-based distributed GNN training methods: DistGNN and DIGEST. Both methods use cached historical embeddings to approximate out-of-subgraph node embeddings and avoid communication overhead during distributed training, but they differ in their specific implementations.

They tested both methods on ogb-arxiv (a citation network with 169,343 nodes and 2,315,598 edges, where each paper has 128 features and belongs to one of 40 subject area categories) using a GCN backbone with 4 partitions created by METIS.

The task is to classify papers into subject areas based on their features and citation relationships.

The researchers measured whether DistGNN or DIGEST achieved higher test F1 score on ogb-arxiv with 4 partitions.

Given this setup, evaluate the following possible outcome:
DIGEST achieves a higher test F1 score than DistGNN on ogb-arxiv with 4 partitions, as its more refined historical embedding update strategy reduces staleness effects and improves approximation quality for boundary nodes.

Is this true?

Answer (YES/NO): YES